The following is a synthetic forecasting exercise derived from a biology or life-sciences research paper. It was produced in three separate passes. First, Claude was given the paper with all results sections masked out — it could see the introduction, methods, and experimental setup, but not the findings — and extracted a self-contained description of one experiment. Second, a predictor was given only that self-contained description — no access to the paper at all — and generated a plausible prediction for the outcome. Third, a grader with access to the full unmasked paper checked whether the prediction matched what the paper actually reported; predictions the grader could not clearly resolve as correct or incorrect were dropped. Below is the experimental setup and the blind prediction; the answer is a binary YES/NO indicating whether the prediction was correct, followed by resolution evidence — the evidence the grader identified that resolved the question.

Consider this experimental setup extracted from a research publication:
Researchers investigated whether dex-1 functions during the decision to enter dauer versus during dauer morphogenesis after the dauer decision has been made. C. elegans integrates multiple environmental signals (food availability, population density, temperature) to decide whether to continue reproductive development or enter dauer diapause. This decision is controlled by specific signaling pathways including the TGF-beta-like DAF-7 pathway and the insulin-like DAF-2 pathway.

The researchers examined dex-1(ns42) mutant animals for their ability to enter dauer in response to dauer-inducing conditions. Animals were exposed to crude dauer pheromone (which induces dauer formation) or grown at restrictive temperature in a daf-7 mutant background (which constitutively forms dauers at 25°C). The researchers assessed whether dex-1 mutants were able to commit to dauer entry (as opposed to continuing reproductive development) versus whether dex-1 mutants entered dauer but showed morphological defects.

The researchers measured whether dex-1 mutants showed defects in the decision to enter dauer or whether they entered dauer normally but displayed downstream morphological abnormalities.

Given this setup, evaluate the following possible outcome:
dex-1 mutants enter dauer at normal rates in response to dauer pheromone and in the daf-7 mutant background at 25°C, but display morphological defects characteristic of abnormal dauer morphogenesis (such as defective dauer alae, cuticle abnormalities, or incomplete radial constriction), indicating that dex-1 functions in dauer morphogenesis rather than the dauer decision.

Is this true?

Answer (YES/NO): YES